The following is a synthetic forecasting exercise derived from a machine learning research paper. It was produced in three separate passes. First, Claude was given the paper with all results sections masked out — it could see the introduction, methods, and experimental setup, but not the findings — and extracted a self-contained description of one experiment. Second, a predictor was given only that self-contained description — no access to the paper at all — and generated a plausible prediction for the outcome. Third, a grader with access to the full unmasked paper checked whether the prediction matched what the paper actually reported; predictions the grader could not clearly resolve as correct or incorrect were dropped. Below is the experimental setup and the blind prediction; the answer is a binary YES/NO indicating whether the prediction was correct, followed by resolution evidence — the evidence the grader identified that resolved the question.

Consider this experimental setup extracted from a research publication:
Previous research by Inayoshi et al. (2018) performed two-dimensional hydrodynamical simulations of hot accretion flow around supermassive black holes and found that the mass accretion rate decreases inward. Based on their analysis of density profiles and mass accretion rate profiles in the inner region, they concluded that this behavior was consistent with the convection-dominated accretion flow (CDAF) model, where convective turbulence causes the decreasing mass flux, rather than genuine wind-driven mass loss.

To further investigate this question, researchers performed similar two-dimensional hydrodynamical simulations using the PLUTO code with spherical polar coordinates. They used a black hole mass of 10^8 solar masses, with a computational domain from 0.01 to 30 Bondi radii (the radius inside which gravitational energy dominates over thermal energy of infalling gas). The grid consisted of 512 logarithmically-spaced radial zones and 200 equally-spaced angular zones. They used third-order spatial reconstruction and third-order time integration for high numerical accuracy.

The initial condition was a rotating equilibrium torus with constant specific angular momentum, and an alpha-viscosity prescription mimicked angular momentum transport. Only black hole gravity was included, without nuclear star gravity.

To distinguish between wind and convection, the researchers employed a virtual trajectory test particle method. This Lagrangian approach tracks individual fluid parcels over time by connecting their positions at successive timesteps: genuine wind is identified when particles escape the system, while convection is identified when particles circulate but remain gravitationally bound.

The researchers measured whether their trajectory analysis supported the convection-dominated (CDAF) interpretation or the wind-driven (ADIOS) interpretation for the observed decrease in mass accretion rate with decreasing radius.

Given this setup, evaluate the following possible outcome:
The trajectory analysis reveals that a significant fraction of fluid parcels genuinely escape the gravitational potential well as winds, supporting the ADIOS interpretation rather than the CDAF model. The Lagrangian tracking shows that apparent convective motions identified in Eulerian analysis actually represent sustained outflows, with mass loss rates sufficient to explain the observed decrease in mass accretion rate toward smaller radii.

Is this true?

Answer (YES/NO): YES